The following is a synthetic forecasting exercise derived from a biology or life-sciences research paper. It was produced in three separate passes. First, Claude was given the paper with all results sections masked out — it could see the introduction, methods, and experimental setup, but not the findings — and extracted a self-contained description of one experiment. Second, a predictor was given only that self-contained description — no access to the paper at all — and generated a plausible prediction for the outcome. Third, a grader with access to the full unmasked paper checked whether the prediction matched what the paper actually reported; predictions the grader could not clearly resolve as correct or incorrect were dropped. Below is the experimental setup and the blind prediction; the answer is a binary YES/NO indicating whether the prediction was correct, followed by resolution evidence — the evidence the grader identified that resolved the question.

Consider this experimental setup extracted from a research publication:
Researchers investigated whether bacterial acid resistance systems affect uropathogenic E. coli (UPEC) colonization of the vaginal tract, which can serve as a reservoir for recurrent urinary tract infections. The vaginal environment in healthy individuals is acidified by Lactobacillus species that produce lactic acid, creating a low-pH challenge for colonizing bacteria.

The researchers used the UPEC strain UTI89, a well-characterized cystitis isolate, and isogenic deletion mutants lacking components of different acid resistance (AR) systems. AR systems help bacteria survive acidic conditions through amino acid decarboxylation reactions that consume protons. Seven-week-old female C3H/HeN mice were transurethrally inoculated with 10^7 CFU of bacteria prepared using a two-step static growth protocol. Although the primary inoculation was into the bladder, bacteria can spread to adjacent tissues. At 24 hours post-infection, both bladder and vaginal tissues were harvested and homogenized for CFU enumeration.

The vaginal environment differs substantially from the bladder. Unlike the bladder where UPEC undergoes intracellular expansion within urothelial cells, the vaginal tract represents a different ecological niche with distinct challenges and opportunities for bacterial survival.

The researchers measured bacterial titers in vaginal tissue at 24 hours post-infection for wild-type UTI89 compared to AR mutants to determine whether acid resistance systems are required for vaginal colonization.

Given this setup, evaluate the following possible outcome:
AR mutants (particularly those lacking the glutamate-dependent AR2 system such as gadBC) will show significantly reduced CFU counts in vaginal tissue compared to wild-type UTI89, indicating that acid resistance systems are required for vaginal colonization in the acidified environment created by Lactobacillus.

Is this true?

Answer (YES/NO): NO